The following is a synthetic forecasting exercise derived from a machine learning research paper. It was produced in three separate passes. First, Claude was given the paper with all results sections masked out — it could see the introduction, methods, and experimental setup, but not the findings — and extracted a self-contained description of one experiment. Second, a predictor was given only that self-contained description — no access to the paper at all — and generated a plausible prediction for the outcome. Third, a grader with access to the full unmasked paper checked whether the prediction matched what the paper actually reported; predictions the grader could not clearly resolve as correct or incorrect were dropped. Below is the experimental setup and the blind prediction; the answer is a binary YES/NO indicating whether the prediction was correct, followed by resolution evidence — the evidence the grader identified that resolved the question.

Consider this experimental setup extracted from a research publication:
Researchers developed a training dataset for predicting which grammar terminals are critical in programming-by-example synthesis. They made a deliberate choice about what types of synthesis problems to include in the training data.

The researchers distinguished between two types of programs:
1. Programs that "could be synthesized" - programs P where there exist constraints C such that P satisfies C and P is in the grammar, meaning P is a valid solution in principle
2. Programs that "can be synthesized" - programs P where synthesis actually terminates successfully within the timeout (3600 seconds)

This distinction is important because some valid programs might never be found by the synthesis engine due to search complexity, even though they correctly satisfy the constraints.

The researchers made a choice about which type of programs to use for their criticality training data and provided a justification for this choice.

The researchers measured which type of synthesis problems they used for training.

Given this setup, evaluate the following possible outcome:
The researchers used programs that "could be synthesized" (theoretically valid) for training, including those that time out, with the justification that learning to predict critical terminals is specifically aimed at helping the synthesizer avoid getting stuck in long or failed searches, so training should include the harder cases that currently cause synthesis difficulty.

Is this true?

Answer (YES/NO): NO